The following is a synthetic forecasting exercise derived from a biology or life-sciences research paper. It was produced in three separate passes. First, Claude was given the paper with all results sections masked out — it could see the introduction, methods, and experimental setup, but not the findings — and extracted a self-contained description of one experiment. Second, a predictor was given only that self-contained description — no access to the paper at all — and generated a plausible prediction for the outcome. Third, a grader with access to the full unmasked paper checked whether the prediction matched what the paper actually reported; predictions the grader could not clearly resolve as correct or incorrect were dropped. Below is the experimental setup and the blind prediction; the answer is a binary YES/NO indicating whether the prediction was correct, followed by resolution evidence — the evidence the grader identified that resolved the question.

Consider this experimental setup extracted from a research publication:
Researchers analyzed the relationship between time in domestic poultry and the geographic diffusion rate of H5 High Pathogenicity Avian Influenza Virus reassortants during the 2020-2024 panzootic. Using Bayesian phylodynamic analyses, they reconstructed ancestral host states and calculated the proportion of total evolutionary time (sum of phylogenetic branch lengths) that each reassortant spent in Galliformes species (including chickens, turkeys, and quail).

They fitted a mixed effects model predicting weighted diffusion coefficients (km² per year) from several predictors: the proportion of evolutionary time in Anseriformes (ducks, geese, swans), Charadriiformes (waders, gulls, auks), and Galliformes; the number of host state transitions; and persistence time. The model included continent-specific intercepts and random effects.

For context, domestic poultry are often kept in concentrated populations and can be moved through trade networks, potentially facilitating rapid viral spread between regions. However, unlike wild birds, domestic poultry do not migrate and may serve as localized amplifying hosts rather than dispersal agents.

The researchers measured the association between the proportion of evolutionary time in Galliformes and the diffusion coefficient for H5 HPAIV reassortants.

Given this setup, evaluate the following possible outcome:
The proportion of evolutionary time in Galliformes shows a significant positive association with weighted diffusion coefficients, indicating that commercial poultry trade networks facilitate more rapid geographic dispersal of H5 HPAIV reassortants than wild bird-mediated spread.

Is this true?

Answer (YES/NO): NO